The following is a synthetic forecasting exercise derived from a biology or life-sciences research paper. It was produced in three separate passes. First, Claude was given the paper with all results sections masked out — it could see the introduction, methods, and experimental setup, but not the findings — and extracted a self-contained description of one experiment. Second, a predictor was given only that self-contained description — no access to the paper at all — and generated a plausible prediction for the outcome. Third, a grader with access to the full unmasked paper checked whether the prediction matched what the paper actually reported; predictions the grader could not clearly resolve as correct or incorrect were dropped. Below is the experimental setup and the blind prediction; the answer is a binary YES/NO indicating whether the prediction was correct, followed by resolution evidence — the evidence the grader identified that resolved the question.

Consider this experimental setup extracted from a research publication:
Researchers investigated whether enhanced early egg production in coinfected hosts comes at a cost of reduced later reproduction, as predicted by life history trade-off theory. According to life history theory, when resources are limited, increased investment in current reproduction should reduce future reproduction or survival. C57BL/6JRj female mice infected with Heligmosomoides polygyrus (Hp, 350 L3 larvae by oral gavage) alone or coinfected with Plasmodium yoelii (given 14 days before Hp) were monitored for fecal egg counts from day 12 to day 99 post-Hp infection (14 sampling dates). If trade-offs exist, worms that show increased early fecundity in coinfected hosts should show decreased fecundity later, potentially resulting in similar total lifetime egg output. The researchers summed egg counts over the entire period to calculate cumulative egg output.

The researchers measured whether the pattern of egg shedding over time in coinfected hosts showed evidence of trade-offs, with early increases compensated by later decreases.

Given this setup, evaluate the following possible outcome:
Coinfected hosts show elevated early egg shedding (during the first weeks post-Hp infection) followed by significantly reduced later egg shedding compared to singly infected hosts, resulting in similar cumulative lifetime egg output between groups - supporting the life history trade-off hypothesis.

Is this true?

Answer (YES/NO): NO